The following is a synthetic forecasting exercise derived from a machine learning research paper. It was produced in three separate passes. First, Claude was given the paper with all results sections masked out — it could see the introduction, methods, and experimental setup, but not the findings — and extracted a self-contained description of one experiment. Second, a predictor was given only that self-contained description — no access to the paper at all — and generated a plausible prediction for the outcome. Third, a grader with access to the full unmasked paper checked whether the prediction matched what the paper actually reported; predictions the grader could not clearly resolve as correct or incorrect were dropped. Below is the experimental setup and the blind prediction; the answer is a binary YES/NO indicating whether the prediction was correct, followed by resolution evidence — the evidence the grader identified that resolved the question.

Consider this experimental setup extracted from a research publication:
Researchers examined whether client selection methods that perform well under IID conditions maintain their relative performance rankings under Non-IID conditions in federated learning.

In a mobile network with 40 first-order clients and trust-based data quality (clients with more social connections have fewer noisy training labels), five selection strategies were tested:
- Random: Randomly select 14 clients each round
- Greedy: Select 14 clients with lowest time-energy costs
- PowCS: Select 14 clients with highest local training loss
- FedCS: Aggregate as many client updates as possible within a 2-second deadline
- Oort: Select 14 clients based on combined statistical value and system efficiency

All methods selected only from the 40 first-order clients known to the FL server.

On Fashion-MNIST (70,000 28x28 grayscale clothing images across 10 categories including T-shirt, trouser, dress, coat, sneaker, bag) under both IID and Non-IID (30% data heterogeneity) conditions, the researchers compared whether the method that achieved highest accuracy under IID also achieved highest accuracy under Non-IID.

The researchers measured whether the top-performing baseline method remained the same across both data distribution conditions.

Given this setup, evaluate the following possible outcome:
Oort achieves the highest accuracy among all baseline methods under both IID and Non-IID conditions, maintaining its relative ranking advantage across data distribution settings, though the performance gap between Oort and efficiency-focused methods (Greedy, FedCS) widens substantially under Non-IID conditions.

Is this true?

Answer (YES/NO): NO